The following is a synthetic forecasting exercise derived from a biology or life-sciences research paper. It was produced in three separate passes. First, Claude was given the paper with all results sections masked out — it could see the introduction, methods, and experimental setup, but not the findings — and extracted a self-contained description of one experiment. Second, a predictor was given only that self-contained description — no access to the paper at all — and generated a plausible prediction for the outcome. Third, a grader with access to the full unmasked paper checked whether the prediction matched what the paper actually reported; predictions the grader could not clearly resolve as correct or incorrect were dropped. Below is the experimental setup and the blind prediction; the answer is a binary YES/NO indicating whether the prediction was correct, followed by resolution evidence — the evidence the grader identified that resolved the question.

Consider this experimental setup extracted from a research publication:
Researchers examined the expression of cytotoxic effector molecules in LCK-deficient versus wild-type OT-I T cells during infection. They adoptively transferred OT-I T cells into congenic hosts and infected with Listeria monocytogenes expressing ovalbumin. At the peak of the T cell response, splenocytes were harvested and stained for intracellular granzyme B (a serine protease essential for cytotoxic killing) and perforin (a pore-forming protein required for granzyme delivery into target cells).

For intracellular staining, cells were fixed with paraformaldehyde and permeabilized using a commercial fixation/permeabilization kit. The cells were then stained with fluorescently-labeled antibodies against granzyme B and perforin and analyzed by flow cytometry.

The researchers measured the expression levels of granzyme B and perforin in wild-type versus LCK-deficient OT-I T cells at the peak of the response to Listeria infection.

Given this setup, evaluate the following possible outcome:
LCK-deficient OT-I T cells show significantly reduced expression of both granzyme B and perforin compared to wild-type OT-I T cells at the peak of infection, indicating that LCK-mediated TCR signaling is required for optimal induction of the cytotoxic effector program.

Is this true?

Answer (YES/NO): NO